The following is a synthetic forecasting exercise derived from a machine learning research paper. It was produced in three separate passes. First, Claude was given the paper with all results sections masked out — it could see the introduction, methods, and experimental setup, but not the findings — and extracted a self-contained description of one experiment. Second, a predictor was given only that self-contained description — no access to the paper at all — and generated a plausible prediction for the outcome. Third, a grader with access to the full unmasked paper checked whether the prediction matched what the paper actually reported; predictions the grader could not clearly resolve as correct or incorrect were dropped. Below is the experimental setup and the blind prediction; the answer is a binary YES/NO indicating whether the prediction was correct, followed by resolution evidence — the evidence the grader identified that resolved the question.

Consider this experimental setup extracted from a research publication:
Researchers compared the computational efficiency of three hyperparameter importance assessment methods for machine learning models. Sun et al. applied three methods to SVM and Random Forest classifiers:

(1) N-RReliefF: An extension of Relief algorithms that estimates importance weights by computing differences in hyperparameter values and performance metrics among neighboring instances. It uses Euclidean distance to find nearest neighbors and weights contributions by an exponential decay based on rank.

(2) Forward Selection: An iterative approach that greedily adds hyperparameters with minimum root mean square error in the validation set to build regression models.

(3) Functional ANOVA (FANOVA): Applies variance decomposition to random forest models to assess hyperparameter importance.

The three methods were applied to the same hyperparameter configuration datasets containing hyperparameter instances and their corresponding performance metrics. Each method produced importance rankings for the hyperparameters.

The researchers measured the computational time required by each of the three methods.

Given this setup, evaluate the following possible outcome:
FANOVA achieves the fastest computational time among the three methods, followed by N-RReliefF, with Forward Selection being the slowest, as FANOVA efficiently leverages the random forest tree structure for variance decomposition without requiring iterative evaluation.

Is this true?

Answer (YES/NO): NO